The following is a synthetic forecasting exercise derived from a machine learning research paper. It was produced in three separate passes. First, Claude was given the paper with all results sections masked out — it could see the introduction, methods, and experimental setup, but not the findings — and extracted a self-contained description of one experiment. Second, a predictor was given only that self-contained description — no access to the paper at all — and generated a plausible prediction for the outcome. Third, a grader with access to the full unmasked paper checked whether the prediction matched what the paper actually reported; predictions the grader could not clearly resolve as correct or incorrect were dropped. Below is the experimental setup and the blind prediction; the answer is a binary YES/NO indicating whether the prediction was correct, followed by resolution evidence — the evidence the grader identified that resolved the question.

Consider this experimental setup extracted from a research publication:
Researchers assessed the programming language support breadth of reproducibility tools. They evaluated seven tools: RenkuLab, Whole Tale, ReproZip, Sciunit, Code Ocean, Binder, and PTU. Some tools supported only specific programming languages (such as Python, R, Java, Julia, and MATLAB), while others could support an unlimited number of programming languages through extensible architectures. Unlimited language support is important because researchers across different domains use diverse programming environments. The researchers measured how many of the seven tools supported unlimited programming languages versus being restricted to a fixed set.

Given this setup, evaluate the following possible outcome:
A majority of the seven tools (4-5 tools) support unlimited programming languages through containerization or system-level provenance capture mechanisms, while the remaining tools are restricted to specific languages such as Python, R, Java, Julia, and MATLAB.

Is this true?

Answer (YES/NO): NO